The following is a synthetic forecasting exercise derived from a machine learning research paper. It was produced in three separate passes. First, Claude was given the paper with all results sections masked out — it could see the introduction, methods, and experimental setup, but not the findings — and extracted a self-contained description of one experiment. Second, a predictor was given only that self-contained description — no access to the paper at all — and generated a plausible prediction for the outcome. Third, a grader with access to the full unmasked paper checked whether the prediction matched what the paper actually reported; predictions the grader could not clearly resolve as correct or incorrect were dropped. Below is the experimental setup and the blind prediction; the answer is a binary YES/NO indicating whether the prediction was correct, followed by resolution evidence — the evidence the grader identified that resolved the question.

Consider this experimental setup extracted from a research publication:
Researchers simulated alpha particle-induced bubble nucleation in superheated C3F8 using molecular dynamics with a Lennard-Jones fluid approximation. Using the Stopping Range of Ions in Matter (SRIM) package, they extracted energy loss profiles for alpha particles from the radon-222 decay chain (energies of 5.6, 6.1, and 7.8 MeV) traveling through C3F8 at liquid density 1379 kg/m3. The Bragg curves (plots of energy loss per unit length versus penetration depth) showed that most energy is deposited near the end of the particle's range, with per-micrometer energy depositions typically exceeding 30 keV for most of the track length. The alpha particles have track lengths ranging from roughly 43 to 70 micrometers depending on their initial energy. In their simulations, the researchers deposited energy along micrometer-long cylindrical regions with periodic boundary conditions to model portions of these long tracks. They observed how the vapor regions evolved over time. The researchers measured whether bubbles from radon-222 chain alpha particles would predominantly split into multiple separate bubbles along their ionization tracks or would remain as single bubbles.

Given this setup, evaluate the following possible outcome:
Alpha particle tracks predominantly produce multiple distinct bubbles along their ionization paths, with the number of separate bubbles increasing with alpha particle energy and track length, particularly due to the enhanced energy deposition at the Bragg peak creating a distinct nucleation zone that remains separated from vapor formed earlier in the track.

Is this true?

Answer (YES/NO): NO